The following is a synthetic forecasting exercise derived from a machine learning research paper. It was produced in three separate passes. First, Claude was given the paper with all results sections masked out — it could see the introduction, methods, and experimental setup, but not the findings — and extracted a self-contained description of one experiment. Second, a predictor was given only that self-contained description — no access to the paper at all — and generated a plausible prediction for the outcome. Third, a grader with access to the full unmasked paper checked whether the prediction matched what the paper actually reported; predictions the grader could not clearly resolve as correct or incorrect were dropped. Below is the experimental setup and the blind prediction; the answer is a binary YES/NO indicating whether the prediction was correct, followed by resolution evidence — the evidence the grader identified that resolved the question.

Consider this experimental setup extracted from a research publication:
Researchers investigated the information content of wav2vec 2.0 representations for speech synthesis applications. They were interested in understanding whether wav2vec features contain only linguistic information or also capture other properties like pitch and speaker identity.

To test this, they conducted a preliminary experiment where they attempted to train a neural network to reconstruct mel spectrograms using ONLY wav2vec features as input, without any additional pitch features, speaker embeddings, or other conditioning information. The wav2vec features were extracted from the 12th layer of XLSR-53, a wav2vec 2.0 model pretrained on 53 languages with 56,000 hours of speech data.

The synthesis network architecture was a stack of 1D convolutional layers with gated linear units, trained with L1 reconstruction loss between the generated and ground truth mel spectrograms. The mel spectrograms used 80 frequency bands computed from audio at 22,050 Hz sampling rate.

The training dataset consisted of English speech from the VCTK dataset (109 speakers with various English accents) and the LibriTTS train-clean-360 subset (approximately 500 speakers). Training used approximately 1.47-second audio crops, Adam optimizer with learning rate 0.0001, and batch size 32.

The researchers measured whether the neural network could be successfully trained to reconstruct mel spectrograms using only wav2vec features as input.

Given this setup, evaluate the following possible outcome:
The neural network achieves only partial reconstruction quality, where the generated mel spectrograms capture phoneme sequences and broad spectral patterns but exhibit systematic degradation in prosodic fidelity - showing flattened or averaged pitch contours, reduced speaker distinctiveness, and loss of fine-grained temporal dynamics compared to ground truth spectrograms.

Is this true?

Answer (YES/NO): NO